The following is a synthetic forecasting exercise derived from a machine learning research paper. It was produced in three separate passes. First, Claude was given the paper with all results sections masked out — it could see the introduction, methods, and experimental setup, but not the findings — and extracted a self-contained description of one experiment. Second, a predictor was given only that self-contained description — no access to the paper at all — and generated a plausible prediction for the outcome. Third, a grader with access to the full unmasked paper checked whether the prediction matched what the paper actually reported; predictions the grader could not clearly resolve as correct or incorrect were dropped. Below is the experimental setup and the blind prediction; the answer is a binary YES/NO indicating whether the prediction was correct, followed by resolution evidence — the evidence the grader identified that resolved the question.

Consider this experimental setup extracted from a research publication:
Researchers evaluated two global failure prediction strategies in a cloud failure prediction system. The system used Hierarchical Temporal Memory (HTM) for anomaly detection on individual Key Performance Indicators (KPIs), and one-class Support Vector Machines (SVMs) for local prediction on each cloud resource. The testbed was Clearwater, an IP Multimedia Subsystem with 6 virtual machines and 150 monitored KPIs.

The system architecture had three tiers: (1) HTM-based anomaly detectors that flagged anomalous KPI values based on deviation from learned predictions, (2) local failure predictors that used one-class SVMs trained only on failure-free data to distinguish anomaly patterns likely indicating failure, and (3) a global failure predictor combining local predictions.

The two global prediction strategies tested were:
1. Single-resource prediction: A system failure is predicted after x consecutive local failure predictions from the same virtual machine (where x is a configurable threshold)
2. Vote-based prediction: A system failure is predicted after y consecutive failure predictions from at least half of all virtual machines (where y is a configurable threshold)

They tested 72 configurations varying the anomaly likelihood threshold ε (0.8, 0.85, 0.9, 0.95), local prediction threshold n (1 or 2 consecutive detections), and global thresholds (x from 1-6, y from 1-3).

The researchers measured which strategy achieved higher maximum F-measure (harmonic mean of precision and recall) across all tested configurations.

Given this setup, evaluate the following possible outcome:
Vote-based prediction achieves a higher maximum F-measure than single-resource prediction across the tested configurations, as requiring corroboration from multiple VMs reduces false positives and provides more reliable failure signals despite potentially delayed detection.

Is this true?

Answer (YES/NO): YES